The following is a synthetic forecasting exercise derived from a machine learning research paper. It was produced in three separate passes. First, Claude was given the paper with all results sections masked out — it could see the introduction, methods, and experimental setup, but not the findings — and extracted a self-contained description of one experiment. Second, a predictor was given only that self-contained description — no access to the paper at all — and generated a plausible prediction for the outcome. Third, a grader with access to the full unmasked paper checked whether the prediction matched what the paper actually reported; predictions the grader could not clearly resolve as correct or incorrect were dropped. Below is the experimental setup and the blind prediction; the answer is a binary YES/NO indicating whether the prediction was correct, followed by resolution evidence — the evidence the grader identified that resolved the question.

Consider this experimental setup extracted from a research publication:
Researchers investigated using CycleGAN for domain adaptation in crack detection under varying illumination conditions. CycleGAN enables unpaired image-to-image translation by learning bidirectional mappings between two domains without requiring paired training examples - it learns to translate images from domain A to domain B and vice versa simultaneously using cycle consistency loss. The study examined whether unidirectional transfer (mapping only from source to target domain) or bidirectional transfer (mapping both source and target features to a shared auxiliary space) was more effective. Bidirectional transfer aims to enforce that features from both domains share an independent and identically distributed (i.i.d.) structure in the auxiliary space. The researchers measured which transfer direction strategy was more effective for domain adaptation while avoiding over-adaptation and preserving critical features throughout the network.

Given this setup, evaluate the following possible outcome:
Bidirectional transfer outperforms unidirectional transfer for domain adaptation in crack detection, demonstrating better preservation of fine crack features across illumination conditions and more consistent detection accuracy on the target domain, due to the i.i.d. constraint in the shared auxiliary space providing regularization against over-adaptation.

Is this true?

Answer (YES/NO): YES